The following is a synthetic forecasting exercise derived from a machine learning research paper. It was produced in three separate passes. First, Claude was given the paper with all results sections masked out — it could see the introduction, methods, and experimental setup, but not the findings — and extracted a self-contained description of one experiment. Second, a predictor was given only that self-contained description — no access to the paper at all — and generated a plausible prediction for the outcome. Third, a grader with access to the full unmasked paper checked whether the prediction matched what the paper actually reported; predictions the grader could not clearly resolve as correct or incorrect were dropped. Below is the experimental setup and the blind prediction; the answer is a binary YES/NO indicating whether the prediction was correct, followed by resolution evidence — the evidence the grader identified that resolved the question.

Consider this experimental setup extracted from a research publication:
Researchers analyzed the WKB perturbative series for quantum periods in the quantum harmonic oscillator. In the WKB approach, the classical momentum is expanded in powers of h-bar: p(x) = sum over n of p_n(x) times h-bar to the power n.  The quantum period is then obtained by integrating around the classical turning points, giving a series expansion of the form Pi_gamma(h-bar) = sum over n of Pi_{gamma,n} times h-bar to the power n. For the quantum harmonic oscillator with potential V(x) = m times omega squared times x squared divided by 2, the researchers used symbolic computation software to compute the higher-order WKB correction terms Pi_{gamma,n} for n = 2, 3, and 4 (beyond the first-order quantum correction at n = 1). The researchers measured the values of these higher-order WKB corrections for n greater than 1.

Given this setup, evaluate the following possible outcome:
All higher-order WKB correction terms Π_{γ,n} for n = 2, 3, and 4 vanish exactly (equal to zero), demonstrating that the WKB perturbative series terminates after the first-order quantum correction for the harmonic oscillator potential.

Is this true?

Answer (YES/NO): YES